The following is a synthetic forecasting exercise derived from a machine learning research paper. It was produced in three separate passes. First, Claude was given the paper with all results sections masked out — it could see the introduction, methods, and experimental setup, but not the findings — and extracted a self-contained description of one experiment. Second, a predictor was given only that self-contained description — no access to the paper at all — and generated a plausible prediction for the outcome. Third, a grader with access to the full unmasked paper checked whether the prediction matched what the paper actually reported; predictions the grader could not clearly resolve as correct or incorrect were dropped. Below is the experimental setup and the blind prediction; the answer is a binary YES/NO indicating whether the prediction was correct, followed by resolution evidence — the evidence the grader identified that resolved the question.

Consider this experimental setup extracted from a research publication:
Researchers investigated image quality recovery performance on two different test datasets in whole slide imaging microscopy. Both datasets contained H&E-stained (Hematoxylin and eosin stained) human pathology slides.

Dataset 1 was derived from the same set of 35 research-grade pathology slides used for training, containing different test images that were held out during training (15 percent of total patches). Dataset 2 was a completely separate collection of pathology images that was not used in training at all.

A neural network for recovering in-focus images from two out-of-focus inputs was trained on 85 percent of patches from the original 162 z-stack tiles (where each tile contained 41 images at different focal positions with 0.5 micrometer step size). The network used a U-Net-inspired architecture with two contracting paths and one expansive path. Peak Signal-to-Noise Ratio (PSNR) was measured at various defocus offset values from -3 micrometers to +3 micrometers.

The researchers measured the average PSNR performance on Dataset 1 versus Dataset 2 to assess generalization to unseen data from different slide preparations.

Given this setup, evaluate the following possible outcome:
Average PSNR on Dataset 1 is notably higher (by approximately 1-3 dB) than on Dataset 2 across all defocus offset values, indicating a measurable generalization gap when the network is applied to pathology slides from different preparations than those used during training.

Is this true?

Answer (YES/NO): NO